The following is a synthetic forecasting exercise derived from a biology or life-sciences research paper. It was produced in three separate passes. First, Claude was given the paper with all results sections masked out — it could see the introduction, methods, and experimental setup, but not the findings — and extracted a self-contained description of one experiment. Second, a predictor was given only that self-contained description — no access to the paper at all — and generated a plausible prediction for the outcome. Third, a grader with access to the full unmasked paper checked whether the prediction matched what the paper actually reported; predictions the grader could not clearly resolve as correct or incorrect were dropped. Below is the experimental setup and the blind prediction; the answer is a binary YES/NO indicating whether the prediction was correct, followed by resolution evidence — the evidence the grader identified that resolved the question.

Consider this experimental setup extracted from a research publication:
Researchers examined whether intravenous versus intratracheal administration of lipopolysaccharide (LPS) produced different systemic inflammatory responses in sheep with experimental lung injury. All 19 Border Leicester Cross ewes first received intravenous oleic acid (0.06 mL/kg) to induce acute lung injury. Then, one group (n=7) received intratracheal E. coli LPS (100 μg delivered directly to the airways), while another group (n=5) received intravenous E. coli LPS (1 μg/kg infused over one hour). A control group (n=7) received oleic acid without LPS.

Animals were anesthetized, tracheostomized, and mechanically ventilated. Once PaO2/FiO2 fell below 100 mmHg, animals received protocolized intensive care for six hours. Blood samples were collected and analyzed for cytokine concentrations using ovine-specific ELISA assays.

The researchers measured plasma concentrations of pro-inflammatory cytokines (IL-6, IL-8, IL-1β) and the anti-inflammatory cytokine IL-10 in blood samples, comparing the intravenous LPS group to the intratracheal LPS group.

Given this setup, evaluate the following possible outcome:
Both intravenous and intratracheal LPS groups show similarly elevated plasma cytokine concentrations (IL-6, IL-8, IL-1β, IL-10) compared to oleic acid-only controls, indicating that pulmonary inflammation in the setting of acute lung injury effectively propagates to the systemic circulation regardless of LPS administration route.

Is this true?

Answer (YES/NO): NO